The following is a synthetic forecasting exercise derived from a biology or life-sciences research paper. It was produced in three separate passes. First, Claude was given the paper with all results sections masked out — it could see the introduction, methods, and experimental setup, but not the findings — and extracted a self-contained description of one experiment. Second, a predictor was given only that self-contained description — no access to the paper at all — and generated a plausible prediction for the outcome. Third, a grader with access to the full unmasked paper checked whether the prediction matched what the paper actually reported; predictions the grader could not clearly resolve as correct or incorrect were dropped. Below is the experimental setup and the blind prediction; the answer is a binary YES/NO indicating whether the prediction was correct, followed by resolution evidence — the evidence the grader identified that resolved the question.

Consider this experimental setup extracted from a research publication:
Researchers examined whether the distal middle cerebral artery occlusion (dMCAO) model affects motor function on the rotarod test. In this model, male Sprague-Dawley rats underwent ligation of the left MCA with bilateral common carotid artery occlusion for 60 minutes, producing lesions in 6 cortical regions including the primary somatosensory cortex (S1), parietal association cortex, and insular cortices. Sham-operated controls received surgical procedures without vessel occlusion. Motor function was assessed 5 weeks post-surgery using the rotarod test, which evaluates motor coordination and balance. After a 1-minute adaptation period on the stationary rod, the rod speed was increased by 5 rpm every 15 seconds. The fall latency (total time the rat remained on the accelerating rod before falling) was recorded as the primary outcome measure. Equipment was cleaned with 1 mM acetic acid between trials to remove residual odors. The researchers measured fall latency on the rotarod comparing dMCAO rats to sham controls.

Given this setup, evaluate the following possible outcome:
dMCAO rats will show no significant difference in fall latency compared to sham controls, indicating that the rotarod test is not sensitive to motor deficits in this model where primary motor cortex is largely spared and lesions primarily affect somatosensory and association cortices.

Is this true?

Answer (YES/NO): NO